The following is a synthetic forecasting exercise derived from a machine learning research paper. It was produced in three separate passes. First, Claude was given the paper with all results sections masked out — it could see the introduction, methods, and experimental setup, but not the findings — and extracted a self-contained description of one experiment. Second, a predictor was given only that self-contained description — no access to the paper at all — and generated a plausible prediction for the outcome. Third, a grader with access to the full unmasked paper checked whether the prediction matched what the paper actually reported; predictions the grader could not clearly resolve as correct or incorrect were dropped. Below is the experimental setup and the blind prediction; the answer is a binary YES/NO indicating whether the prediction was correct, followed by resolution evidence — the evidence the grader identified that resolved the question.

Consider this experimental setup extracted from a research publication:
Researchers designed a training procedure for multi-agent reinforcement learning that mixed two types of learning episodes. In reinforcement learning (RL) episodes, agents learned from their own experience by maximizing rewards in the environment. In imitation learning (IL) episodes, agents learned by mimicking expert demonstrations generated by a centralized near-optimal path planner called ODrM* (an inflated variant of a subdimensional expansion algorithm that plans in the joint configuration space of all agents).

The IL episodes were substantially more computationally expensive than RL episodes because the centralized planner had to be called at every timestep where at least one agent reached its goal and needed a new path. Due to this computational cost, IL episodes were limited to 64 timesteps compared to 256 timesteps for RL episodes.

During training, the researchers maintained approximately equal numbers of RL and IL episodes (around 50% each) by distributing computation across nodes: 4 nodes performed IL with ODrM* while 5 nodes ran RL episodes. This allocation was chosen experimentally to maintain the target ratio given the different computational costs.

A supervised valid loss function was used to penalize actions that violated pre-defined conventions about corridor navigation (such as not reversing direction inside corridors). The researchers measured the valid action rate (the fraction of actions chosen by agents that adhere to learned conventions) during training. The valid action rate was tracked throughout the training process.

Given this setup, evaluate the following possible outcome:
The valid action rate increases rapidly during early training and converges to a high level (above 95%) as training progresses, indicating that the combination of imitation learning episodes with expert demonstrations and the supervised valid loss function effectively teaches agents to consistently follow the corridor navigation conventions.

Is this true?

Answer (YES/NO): YES